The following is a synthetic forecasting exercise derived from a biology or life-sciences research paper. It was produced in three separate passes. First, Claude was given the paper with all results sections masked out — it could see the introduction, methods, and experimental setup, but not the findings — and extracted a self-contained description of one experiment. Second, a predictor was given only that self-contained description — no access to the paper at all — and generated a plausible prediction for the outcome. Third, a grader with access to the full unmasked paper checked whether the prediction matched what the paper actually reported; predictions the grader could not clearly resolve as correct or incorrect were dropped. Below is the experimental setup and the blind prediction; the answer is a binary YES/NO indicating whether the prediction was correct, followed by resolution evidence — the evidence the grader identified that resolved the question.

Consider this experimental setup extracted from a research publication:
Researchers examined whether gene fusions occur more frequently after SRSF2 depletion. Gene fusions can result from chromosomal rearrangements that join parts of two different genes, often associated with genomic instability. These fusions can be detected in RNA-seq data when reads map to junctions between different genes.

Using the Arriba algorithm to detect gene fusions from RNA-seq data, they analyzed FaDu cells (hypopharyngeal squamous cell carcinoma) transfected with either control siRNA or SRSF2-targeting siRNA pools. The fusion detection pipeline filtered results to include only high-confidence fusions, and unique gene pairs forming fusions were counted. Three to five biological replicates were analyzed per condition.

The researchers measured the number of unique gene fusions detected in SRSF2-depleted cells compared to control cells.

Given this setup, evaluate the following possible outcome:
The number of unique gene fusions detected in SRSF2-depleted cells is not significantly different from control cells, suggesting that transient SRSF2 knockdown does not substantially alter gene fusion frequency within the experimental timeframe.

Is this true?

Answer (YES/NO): NO